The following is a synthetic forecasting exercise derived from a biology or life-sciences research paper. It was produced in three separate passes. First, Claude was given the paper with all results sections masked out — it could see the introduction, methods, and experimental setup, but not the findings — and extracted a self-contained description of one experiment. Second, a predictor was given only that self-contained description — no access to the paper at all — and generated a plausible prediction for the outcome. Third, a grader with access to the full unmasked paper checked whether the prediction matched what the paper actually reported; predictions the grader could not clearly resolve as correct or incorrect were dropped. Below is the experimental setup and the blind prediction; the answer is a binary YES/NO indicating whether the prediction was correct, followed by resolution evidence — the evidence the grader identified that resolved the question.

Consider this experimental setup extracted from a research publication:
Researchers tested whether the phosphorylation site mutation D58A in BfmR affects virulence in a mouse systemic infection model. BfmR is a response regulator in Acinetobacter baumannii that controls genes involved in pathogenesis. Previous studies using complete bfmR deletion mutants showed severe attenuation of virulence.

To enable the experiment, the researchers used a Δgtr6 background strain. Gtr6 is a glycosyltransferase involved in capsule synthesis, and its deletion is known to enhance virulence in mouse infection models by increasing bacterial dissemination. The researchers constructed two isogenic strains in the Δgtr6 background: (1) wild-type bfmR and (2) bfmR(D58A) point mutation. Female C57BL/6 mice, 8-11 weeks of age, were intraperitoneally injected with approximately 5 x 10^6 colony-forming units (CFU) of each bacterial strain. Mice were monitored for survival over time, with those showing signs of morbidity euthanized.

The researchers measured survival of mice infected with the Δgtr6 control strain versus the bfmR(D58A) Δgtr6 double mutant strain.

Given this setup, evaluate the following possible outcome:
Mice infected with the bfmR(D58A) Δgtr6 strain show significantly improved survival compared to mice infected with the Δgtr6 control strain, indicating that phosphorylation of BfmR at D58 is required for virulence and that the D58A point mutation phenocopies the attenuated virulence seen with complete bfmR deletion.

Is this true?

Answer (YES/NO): YES